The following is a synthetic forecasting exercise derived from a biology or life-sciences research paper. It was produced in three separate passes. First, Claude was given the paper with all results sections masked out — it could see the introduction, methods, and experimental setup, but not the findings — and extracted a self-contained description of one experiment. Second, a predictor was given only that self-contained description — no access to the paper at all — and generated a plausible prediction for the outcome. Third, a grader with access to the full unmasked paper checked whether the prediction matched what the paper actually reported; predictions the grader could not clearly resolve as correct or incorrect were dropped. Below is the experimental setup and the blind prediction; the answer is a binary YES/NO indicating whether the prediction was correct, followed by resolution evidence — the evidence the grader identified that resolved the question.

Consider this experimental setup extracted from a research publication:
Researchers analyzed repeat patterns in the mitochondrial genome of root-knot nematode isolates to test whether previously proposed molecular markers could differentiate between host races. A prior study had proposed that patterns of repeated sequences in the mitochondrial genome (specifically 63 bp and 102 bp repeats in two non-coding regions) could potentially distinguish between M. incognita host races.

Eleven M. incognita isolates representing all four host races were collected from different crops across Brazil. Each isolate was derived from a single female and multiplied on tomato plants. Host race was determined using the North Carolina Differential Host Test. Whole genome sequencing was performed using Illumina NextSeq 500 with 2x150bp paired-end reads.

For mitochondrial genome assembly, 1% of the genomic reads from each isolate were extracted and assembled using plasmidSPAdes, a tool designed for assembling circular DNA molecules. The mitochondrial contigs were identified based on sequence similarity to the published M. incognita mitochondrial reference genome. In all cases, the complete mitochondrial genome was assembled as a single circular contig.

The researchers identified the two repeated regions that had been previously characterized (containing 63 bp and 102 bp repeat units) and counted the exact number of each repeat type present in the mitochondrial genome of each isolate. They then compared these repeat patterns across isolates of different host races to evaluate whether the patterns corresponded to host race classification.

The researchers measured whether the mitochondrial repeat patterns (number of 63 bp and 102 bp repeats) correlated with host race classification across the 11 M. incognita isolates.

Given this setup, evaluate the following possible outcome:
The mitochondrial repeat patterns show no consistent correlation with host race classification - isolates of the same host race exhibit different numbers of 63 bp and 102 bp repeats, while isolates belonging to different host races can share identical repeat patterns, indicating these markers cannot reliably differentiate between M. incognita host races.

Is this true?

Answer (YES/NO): YES